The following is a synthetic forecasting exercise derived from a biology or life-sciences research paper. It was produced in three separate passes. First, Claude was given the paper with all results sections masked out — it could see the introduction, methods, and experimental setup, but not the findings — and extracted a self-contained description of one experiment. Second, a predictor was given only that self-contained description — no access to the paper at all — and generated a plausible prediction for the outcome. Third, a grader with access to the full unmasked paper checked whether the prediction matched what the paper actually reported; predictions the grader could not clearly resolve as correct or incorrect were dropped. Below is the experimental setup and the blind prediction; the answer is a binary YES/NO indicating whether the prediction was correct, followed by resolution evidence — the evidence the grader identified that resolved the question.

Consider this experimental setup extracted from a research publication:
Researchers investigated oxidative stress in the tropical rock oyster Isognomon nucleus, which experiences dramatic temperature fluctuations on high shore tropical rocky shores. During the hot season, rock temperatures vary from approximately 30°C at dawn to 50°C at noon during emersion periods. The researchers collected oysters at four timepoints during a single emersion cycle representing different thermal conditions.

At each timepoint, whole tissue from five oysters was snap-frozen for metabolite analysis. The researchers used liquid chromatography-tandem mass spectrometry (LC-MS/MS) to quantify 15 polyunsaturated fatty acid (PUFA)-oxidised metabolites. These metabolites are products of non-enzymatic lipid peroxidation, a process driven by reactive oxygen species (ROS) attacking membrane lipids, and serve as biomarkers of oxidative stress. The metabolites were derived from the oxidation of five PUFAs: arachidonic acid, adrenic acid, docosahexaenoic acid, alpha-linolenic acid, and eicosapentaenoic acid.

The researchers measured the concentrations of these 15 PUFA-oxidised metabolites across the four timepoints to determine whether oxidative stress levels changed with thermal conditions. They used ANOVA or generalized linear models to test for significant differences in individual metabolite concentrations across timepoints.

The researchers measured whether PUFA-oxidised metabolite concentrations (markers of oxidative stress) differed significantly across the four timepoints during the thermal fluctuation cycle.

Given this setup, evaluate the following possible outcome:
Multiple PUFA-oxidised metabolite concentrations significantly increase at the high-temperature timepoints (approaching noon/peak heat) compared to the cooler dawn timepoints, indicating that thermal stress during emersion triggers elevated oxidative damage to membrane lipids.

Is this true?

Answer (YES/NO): YES